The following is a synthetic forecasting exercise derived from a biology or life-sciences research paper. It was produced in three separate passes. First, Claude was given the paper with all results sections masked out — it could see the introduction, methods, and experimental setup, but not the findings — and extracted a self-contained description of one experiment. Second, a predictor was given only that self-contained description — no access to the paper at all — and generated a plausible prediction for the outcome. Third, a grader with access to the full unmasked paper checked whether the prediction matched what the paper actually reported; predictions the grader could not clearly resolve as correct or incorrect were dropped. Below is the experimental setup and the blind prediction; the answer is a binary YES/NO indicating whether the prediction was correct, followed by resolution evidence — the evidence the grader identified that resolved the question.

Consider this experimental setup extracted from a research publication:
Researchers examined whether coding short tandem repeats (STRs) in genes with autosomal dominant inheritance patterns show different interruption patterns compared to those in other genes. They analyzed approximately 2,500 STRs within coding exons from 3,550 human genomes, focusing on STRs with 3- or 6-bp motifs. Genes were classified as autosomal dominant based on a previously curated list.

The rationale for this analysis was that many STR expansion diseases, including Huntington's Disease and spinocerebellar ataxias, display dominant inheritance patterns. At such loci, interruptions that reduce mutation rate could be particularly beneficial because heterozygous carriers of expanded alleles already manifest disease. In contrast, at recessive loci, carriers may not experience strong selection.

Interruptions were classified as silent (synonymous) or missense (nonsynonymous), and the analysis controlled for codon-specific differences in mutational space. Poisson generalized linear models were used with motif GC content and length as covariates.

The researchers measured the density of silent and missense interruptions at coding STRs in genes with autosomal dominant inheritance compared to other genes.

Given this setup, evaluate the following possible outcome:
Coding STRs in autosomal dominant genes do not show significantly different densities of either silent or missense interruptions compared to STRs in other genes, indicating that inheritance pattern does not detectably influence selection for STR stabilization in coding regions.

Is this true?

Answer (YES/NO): YES